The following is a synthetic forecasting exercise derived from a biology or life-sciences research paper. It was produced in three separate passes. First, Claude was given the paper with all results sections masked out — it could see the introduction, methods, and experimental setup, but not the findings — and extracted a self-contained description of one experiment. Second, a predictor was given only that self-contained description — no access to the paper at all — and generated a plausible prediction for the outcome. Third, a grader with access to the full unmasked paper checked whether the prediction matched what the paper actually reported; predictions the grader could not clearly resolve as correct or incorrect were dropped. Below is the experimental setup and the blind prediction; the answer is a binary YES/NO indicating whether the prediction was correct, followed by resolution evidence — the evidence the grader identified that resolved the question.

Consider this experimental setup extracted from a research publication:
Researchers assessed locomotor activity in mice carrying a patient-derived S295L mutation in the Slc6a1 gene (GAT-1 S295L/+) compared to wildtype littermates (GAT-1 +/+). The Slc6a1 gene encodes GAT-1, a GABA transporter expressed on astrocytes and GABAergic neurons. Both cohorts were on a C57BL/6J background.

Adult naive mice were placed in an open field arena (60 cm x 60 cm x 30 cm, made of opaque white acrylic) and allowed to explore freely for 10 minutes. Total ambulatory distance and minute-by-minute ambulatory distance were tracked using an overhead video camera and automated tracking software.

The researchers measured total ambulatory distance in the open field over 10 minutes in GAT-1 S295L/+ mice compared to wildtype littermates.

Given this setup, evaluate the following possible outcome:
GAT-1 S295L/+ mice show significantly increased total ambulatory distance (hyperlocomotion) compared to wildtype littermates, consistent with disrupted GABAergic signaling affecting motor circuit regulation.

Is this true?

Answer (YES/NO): NO